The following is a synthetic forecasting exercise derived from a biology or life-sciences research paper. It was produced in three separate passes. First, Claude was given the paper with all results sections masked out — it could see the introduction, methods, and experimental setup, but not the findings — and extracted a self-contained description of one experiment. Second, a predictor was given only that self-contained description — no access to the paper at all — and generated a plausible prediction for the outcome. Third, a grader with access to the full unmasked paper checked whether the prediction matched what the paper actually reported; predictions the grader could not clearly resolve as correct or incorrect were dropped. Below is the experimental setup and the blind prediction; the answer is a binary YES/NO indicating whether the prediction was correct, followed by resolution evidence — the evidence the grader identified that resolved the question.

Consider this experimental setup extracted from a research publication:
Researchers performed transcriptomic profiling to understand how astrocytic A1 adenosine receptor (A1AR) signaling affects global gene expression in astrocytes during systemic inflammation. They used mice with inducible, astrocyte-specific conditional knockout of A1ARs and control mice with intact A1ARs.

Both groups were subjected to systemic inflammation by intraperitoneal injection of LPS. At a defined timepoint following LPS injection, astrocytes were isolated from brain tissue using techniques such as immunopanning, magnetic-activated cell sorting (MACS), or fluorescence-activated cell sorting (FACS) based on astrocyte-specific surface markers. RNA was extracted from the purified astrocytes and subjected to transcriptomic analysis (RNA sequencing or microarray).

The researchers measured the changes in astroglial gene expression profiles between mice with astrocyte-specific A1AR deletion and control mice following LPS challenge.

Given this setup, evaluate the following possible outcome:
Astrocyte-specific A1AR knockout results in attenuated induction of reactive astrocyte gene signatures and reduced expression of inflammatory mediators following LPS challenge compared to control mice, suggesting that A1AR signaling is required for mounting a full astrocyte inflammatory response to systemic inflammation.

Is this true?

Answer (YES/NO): YES